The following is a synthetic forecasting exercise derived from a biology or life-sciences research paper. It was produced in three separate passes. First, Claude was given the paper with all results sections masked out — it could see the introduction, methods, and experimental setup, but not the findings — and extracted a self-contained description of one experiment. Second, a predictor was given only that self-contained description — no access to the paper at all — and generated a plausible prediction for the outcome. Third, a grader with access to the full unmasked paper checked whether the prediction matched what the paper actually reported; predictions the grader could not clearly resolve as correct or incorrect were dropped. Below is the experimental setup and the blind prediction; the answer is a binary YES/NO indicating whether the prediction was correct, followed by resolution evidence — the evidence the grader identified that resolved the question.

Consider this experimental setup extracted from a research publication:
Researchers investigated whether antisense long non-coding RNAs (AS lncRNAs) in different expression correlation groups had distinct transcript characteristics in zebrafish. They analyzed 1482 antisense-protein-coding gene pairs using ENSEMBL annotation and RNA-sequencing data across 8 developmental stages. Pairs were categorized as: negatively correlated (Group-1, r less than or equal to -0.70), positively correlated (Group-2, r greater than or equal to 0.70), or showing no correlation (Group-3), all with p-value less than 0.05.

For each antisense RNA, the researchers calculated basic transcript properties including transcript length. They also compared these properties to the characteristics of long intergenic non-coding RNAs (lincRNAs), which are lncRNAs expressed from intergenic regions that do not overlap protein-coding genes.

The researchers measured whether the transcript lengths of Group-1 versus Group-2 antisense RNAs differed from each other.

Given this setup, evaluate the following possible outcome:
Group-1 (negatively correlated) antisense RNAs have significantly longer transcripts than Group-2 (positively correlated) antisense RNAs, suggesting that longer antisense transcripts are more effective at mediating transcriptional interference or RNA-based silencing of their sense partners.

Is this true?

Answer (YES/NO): YES